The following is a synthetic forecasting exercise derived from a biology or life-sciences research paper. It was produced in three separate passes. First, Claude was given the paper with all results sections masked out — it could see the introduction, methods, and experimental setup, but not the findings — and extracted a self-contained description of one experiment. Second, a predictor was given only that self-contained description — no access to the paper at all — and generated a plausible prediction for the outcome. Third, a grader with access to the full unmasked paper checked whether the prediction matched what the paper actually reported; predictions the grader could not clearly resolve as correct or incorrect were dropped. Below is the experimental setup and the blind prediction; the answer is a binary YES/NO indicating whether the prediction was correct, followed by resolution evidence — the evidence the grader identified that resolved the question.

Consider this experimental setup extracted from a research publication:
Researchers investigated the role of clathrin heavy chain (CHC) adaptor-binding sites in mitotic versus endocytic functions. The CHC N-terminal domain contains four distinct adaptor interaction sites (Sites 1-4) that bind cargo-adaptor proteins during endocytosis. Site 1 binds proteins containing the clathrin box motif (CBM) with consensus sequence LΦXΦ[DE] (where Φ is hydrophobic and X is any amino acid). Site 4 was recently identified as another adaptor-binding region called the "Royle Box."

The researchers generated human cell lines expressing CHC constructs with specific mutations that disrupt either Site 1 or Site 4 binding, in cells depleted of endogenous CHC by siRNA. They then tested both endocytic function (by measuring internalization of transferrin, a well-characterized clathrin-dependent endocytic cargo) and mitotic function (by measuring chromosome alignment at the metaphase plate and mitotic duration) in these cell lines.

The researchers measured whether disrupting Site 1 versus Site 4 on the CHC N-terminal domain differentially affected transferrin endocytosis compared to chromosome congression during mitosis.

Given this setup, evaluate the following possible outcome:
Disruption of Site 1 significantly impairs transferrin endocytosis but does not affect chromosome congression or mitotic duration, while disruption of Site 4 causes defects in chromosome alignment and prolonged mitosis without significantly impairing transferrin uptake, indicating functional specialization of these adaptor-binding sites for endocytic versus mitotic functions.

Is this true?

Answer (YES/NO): NO